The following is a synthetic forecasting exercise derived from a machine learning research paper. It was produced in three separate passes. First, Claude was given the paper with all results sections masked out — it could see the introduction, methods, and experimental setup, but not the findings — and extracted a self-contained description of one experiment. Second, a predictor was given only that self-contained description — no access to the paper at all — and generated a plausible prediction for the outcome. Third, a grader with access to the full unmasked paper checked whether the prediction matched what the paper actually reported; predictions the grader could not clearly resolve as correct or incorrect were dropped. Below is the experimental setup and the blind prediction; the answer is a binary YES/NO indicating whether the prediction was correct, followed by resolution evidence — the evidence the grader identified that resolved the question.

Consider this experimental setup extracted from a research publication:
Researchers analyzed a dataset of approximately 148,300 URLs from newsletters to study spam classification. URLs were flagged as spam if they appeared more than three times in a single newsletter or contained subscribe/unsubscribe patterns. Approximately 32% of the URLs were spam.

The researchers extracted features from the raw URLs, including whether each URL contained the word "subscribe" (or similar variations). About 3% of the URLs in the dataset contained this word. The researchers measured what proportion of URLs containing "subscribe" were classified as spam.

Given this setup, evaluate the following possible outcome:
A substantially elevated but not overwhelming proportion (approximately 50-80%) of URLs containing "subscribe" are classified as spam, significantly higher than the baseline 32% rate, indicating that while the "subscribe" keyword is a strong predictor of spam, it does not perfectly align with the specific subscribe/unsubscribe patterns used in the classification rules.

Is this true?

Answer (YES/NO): NO